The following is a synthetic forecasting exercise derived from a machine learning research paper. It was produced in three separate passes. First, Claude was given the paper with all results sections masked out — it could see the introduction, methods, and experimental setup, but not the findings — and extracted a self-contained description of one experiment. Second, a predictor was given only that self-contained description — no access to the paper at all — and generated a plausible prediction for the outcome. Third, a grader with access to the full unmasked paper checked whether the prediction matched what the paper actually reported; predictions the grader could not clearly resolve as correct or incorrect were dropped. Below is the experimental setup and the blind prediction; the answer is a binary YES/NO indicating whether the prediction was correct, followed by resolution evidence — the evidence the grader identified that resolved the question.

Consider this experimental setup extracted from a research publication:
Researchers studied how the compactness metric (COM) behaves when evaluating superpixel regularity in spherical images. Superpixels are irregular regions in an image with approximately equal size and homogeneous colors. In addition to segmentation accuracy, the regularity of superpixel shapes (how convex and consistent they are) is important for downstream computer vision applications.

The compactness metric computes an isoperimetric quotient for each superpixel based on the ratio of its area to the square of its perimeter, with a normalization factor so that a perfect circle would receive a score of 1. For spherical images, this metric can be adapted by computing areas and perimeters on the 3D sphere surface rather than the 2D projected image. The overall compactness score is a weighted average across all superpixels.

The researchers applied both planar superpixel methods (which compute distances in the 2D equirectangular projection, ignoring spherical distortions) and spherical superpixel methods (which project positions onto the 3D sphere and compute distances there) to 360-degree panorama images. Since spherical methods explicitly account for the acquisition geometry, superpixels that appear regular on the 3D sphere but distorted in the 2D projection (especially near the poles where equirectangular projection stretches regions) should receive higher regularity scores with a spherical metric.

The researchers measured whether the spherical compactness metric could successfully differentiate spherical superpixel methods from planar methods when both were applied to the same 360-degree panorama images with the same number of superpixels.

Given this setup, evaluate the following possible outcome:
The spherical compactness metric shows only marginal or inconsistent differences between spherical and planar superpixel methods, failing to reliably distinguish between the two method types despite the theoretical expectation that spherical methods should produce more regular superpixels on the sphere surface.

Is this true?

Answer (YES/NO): YES